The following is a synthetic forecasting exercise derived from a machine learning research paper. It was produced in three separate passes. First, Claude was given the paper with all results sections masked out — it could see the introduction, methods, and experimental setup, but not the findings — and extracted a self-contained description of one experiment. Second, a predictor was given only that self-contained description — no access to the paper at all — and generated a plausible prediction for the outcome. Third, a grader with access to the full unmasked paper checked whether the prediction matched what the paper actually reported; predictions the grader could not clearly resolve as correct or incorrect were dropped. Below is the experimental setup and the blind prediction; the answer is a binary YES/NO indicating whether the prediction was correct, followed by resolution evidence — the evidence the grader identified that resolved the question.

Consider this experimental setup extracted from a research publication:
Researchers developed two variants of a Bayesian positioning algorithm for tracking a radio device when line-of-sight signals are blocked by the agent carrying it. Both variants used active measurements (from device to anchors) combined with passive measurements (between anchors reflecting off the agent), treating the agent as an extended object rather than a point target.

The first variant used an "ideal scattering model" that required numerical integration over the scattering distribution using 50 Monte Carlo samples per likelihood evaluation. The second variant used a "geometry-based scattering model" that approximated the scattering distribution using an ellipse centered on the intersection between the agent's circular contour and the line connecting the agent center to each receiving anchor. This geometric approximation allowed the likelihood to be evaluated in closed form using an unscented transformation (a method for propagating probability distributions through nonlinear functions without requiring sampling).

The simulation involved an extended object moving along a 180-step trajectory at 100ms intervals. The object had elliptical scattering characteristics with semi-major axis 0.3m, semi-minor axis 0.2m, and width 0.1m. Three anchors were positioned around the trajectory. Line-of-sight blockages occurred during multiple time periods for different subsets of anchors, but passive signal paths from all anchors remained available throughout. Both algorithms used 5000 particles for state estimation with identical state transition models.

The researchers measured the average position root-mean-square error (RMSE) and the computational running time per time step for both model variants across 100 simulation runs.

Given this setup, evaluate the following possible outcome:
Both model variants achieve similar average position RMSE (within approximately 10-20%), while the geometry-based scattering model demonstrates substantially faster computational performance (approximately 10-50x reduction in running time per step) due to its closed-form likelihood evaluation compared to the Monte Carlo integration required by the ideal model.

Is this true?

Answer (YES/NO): NO